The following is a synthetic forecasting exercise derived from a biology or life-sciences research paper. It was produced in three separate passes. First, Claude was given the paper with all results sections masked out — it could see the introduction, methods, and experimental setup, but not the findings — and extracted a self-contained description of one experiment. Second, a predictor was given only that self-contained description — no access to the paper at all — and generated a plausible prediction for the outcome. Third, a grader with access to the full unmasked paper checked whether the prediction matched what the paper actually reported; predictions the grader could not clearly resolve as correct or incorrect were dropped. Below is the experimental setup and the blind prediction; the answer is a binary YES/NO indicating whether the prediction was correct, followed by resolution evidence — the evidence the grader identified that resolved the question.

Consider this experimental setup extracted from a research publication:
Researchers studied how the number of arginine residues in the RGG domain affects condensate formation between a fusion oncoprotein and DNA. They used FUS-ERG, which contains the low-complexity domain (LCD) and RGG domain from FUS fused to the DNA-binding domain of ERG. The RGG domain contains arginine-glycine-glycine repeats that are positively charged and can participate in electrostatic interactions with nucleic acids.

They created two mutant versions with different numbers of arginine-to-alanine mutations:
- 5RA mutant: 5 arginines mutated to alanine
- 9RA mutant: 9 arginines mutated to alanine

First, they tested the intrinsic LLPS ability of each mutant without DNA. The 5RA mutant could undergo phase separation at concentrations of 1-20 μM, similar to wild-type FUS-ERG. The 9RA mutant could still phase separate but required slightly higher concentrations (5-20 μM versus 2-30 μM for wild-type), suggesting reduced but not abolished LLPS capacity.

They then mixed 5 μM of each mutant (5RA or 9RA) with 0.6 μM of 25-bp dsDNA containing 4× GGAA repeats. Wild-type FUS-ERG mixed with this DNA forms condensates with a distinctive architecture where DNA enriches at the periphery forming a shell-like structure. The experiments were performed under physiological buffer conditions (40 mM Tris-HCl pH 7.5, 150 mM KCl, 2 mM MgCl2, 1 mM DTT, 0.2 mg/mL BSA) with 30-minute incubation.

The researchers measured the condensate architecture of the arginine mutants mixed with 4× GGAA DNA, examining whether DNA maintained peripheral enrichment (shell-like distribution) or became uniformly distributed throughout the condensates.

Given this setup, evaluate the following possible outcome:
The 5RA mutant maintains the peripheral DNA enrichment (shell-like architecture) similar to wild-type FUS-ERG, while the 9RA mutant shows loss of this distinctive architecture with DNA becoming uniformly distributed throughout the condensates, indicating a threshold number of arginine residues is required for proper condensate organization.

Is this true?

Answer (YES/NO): NO